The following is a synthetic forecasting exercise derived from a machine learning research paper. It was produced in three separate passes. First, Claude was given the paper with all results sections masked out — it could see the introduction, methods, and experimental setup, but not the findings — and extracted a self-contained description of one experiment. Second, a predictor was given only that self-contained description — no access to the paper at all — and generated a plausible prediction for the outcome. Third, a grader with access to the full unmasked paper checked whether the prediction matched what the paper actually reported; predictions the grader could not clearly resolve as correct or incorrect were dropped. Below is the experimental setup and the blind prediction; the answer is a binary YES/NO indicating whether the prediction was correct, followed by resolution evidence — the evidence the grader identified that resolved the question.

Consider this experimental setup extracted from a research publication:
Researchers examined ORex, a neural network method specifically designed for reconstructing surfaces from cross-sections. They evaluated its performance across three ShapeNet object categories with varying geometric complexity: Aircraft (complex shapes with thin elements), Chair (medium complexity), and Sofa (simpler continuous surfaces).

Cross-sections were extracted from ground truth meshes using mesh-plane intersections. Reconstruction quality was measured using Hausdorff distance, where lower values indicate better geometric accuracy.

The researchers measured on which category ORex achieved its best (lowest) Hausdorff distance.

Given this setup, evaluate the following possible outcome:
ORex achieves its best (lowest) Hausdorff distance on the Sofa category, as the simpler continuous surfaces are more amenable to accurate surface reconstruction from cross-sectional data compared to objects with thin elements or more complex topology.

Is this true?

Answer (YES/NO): YES